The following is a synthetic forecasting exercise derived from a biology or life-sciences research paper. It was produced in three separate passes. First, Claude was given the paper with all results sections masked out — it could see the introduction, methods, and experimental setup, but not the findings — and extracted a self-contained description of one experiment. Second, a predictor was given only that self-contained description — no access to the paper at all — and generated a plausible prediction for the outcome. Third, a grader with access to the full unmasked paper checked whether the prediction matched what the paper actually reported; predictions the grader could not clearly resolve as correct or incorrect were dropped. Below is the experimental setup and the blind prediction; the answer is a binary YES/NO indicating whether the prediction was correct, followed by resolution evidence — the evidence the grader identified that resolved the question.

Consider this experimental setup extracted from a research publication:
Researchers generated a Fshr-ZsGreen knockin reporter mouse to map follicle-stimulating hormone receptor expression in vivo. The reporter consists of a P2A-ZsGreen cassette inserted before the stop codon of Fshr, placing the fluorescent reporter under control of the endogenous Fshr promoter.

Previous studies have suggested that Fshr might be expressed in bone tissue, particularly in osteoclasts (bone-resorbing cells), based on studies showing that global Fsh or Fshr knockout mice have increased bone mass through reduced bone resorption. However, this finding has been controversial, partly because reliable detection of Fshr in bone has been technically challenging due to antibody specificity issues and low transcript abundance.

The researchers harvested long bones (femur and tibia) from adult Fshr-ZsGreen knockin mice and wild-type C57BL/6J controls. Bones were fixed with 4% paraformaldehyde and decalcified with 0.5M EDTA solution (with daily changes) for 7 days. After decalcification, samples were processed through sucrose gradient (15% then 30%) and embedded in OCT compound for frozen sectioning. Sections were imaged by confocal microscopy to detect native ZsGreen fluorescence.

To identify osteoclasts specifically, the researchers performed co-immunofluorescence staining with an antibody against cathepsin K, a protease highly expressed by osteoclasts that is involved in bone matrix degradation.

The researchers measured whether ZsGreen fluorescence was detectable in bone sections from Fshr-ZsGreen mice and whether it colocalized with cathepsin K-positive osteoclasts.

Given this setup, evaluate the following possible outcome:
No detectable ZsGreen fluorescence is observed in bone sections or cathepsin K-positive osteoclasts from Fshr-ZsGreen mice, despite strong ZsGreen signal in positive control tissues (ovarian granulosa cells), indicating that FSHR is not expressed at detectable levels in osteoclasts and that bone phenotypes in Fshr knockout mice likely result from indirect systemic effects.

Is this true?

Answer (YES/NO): NO